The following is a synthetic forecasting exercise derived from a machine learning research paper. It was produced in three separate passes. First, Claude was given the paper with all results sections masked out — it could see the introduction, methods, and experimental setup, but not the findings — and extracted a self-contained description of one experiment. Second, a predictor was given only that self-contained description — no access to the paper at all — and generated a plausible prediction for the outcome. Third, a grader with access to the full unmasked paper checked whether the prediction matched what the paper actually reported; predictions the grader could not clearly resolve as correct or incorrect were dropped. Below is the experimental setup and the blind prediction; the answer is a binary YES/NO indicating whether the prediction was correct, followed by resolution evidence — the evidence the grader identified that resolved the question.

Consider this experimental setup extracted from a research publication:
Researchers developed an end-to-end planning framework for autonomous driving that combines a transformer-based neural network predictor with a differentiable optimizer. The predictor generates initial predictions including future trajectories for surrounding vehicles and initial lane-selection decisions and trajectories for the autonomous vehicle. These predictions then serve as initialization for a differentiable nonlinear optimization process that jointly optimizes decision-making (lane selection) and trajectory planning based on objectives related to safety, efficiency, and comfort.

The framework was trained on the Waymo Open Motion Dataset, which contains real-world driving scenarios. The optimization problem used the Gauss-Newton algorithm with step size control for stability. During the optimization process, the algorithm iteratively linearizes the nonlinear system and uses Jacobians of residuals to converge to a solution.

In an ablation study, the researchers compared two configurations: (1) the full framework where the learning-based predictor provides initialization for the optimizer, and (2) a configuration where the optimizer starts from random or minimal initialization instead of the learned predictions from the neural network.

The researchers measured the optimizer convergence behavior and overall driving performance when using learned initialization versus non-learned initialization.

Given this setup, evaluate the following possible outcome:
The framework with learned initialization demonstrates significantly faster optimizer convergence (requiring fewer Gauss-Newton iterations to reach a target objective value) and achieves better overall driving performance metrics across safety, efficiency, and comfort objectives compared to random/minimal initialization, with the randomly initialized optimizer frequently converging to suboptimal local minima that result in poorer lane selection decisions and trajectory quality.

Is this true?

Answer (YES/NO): NO